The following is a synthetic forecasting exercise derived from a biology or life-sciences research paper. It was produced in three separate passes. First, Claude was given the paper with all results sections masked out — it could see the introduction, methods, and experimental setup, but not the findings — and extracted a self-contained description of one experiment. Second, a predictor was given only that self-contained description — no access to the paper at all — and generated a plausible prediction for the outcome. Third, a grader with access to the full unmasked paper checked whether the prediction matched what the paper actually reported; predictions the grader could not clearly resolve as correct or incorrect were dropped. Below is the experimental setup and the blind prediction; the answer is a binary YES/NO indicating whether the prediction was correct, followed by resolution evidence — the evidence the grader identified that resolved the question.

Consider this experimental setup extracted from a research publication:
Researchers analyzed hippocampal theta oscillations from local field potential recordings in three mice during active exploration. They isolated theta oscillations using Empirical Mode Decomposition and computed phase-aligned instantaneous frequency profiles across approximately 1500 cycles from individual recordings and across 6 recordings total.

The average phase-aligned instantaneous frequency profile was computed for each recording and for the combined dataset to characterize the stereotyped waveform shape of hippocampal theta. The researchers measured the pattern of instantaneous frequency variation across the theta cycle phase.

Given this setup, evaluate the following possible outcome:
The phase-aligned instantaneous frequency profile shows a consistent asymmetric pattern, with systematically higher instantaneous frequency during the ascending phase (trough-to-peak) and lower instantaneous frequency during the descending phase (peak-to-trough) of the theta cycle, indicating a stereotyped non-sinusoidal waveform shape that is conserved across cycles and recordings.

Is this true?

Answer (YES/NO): YES